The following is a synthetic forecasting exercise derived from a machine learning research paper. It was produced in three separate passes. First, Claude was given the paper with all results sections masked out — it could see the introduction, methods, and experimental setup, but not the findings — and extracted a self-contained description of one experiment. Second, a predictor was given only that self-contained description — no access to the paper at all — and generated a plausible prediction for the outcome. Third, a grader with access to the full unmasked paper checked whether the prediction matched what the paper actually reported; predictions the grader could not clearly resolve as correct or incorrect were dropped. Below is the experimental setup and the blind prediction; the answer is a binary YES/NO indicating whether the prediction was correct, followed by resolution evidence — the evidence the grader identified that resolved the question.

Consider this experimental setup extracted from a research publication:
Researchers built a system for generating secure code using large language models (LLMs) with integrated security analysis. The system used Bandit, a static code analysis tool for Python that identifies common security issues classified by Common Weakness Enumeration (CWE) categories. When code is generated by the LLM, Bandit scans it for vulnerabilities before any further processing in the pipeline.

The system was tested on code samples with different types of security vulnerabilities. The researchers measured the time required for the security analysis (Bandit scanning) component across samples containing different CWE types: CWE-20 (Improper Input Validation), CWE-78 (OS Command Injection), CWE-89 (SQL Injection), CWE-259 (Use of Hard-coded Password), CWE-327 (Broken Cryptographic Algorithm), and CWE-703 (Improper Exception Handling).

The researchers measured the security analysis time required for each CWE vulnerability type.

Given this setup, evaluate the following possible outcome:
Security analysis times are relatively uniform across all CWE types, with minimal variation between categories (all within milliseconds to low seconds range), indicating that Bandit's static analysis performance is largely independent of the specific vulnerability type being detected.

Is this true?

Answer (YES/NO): NO